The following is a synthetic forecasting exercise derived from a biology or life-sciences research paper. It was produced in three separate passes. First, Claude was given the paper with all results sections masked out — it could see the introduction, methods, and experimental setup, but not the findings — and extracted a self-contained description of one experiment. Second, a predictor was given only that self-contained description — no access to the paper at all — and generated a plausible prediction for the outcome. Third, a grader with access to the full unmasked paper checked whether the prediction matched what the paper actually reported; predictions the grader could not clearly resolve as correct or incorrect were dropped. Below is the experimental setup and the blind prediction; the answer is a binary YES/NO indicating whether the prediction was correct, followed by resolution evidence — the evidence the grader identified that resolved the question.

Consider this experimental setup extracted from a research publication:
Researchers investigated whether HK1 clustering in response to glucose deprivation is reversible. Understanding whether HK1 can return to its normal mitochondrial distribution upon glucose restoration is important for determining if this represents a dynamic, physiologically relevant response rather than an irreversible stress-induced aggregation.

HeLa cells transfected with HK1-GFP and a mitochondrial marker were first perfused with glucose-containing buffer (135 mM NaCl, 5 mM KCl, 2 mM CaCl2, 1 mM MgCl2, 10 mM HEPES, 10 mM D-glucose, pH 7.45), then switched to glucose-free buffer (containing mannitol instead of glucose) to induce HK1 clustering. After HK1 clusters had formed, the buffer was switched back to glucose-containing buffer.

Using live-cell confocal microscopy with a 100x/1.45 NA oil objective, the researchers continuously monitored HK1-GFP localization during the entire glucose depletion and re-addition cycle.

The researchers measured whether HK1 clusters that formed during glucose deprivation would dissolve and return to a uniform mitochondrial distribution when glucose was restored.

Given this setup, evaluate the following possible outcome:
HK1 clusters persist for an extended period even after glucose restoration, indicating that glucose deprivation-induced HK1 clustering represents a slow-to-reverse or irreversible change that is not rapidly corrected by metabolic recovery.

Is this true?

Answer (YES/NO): NO